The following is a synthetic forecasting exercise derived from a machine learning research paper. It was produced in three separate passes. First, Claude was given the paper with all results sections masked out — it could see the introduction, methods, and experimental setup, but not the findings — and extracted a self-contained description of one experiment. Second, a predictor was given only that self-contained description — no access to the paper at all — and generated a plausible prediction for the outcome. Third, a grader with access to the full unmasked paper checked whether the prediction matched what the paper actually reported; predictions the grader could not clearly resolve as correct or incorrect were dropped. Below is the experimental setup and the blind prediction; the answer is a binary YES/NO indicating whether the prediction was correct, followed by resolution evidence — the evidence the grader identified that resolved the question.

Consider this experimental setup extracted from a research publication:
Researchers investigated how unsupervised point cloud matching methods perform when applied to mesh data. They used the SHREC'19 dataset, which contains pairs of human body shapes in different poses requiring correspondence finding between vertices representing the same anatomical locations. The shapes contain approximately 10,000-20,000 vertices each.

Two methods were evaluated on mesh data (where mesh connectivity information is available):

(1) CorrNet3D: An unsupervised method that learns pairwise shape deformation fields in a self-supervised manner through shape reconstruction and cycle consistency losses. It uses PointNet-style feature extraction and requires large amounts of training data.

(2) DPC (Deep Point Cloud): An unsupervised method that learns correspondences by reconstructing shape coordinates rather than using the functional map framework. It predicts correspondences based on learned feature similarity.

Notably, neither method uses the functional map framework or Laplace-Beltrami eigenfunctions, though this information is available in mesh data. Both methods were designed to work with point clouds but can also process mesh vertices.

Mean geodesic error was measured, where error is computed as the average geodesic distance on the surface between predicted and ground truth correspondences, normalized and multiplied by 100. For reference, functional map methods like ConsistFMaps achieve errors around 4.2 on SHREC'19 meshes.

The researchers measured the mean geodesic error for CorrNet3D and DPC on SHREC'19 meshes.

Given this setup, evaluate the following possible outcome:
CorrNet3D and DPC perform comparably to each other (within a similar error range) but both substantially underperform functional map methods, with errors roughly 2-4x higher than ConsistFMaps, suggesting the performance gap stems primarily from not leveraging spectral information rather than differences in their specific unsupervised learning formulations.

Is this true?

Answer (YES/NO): NO